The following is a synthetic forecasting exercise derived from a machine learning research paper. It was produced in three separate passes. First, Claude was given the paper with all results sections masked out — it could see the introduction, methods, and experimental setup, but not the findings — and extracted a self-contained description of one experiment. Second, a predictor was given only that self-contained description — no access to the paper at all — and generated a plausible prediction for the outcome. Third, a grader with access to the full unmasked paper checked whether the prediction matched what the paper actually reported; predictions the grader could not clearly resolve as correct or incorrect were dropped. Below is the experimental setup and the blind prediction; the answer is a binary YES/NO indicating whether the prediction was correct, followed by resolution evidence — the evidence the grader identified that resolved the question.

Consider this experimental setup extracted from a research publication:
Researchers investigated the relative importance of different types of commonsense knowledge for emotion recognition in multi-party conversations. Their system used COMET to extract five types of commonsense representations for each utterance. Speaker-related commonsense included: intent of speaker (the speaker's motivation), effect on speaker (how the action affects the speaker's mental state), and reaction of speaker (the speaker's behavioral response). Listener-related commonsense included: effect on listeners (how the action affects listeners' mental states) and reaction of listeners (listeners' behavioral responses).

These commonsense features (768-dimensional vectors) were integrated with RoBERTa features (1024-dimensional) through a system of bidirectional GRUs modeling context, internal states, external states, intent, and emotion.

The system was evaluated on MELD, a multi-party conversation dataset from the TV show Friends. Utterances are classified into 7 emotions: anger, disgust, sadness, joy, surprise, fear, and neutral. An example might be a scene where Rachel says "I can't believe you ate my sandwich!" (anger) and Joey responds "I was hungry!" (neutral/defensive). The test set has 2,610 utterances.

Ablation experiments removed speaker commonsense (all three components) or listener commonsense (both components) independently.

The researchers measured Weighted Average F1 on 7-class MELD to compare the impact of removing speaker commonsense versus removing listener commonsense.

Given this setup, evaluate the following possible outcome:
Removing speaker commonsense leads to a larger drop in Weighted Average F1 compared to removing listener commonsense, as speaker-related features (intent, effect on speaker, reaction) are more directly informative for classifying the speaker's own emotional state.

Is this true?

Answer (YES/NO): YES